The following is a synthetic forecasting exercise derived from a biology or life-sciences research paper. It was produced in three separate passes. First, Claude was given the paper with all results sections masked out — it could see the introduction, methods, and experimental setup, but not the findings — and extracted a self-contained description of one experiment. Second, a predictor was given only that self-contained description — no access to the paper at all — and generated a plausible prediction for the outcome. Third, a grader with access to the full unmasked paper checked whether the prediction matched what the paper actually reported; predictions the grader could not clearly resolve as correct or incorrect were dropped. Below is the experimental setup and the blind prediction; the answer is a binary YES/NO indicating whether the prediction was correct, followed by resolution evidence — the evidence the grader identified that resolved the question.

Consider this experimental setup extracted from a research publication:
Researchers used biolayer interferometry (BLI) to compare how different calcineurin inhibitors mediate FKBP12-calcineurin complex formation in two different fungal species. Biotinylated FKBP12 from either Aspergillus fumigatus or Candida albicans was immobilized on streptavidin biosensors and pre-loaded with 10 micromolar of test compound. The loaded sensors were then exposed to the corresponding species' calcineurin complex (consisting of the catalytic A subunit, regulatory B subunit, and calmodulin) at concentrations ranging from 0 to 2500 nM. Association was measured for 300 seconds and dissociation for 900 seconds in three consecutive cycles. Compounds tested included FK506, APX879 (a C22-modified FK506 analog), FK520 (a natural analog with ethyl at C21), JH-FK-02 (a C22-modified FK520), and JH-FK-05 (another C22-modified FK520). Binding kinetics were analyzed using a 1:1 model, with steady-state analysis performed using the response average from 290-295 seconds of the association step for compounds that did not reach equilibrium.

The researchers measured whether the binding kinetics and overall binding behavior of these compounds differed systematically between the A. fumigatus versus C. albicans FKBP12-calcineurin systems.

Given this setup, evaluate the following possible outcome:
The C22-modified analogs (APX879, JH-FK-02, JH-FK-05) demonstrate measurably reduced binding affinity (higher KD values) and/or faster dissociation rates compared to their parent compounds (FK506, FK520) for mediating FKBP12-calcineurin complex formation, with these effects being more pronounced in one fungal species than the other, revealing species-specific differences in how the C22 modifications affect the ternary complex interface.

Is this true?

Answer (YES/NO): NO